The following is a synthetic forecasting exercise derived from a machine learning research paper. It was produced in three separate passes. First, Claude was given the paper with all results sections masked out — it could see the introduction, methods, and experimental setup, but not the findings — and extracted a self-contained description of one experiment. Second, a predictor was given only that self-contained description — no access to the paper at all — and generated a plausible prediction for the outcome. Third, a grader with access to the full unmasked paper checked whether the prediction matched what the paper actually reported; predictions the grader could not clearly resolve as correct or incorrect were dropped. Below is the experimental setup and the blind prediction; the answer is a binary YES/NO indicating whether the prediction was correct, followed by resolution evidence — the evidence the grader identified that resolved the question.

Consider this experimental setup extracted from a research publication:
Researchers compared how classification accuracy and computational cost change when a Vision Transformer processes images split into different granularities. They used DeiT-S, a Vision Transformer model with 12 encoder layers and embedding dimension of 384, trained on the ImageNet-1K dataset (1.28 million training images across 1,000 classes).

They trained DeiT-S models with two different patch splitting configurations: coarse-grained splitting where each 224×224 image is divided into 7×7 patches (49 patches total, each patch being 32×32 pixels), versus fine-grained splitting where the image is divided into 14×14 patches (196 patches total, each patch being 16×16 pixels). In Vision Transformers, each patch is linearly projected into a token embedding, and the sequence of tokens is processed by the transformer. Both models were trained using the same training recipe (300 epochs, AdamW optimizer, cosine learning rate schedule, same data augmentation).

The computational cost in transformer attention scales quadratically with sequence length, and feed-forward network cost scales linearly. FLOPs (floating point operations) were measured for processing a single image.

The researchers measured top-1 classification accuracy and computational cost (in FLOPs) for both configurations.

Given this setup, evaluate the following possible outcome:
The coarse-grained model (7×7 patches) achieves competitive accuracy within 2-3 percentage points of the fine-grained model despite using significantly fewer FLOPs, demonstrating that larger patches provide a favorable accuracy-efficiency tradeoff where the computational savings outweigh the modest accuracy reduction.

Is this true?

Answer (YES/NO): NO